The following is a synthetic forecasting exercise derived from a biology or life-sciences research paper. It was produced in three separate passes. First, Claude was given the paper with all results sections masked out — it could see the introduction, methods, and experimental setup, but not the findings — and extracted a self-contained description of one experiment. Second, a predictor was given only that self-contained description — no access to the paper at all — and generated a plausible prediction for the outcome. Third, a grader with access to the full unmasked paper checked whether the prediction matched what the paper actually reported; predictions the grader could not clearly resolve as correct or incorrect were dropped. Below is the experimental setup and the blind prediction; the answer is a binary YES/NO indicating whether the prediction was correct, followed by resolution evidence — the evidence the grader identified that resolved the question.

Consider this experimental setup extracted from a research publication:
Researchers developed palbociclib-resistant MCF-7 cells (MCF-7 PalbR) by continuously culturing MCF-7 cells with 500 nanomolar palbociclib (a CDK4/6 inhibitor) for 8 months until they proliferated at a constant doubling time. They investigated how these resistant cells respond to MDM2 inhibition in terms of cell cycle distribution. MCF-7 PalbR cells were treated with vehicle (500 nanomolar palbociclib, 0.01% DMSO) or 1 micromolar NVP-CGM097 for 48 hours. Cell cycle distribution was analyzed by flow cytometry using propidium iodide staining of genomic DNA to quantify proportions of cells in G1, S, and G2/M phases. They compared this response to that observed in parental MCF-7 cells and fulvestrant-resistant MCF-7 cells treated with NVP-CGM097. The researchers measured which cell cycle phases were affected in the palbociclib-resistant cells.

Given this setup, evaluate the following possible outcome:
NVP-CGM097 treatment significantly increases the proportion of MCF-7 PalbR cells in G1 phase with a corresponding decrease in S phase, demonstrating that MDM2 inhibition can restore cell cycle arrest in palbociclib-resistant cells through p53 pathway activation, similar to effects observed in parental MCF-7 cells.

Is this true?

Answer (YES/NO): NO